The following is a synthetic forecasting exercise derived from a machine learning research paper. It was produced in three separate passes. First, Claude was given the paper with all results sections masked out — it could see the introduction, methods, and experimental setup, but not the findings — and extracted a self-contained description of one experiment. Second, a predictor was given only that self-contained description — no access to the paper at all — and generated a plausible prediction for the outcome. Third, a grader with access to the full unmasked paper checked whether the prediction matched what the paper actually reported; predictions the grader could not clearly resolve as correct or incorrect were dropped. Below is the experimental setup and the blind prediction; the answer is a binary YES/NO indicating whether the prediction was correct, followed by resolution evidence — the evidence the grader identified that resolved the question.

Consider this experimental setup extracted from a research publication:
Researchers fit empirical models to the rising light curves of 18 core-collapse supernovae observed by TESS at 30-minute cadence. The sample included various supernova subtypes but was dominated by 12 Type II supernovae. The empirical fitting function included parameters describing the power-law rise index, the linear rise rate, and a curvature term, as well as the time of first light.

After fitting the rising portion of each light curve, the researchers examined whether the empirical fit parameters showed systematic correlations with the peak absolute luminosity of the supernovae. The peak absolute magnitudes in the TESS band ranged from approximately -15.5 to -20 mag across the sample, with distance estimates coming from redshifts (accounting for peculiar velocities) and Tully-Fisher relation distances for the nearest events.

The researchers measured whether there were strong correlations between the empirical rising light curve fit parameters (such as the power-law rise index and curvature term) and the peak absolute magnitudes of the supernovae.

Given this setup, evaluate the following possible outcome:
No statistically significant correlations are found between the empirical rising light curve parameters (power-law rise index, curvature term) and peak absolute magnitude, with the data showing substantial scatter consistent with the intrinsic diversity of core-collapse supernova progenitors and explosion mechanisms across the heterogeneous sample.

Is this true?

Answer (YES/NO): YES